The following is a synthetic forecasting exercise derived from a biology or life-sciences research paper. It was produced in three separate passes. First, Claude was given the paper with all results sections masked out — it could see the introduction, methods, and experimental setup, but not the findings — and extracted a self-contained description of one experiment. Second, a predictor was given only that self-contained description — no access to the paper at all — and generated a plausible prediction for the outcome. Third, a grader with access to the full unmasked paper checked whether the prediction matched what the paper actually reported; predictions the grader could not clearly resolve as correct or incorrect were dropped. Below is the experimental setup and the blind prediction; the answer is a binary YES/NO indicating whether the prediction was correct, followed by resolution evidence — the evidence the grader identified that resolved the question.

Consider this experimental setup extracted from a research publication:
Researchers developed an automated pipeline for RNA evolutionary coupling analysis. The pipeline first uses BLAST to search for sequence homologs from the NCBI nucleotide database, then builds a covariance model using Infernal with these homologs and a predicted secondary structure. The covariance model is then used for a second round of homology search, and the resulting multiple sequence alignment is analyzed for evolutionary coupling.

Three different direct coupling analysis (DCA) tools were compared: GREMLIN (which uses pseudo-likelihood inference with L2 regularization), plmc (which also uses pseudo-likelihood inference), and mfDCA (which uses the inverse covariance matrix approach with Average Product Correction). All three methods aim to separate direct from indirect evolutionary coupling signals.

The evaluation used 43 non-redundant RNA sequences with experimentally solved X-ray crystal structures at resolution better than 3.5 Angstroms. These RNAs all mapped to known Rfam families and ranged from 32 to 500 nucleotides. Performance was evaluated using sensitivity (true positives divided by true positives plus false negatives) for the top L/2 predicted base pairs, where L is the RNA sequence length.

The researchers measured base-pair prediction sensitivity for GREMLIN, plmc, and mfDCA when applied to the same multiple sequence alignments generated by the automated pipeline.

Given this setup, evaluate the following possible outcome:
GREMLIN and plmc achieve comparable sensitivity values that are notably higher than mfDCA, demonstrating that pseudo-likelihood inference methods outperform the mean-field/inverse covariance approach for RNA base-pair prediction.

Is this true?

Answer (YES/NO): NO